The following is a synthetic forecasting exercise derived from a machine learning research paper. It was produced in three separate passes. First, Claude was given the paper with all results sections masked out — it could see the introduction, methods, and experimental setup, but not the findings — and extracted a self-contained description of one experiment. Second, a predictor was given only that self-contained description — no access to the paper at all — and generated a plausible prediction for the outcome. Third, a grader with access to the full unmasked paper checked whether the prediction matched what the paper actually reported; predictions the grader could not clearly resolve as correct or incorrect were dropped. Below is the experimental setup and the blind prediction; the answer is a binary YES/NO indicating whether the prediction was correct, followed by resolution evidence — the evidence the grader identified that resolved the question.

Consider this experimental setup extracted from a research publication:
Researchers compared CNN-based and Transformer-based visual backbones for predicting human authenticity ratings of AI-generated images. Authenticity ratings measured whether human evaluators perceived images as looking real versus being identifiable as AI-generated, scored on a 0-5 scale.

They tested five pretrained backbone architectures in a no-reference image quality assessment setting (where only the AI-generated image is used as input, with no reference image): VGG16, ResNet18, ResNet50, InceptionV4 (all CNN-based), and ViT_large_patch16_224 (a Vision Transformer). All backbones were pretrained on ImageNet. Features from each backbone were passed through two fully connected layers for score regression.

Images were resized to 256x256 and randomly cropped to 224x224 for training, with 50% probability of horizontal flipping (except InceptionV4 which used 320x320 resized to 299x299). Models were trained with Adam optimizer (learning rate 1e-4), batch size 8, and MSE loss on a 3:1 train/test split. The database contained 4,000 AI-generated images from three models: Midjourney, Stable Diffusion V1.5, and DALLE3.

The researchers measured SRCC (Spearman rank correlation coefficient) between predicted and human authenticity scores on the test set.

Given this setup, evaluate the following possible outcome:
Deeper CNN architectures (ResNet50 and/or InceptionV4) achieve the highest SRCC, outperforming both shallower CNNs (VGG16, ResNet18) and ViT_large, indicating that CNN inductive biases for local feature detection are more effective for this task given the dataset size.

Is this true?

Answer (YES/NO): NO